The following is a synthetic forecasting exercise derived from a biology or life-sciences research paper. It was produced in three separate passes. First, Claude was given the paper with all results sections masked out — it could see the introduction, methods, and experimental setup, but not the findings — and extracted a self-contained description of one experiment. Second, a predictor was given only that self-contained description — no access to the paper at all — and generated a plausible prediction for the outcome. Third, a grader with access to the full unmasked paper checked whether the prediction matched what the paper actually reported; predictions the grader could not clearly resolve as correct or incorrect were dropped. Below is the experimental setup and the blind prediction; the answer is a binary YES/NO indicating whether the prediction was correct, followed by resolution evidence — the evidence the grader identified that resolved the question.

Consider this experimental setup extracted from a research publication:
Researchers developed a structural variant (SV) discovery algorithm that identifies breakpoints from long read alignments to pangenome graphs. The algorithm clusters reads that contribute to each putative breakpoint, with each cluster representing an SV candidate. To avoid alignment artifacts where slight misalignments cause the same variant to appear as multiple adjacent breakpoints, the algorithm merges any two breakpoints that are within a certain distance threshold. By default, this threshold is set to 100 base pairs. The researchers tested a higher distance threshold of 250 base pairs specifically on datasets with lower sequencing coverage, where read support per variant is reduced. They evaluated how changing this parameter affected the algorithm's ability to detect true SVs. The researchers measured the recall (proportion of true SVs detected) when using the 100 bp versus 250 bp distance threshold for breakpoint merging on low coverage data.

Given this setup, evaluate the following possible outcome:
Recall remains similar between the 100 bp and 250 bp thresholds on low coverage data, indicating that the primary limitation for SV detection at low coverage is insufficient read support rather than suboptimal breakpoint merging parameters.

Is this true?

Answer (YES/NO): NO